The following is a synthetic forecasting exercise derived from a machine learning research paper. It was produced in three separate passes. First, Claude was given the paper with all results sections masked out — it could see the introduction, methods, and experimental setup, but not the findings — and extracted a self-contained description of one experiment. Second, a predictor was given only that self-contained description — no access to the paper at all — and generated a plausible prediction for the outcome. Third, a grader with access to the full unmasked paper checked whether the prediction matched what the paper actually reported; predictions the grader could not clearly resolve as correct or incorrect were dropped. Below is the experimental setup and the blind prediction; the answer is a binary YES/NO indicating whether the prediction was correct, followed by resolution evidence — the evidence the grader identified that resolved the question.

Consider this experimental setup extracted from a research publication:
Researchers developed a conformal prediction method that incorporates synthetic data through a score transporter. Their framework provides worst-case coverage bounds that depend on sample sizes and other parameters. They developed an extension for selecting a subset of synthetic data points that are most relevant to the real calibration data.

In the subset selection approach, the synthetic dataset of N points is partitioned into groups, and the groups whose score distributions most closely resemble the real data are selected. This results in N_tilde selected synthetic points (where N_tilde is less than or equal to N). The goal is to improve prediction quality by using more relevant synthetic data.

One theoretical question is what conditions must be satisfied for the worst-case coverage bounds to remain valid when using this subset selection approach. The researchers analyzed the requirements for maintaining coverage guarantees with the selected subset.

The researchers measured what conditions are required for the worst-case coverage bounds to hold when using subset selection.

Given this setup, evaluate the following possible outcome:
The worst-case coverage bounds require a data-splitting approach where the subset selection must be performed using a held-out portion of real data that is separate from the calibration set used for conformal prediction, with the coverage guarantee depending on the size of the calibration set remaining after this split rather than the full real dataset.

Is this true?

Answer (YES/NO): NO